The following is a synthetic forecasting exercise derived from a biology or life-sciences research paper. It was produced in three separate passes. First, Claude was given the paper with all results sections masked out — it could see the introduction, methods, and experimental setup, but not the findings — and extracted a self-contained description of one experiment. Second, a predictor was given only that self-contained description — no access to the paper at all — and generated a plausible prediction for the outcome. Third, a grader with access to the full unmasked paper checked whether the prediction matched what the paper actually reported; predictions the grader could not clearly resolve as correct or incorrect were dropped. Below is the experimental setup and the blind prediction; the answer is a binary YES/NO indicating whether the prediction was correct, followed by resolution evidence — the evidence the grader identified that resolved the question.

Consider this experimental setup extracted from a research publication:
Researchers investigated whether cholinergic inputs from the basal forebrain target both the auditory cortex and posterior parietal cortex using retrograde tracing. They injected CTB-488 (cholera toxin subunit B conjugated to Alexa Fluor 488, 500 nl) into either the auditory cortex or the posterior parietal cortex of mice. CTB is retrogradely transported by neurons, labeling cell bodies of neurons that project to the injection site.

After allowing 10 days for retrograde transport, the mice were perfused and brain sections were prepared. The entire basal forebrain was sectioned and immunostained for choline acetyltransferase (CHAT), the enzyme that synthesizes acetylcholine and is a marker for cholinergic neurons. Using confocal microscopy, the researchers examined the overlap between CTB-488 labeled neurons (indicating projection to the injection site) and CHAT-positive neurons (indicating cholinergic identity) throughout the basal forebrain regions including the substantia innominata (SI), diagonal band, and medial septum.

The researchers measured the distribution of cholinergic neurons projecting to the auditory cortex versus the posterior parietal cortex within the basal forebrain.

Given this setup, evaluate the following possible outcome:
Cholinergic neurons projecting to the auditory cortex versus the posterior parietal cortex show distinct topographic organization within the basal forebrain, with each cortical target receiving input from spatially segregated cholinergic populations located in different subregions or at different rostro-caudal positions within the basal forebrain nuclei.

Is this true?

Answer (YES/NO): NO